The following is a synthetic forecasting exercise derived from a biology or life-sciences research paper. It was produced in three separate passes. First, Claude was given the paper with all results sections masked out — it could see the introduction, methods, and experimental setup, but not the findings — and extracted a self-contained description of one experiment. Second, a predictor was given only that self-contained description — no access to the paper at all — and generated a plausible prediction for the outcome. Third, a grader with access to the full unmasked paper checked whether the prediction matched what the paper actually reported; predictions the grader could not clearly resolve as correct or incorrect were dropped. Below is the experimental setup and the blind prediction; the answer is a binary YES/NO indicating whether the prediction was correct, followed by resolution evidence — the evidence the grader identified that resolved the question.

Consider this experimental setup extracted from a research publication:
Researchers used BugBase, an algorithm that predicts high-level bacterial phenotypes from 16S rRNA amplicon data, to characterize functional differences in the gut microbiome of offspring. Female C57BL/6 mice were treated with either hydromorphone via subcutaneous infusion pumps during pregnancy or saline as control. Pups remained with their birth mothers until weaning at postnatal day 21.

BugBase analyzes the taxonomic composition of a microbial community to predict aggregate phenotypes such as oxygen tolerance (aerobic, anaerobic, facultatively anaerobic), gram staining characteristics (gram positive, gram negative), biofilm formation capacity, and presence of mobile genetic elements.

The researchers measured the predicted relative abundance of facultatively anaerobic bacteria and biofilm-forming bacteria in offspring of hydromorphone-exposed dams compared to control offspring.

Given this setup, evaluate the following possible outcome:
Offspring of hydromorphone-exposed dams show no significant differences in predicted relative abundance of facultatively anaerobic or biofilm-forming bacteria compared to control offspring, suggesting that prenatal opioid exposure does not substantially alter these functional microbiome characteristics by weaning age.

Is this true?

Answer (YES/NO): NO